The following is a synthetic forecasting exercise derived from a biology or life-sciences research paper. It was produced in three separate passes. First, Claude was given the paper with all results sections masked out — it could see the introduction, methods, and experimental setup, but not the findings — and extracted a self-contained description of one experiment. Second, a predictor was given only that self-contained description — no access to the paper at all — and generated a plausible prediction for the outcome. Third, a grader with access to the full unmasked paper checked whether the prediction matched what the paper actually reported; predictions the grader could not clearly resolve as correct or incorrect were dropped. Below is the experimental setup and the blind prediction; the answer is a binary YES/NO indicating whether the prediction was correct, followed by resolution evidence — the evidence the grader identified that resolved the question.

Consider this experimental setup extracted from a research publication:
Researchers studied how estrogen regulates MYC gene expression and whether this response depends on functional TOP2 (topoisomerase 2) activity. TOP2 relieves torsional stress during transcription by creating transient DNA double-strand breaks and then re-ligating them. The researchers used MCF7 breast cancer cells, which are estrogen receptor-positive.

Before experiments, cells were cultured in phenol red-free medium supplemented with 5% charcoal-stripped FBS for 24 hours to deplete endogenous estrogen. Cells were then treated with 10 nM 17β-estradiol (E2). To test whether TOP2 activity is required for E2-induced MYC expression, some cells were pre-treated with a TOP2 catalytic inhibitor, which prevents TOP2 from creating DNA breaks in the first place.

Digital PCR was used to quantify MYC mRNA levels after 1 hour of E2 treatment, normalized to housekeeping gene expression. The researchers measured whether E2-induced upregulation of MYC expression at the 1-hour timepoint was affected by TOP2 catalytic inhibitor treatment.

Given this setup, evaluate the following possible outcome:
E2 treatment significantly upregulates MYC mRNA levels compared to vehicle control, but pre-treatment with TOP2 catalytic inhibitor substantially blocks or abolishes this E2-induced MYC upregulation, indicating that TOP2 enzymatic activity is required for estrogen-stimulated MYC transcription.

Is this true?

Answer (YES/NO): YES